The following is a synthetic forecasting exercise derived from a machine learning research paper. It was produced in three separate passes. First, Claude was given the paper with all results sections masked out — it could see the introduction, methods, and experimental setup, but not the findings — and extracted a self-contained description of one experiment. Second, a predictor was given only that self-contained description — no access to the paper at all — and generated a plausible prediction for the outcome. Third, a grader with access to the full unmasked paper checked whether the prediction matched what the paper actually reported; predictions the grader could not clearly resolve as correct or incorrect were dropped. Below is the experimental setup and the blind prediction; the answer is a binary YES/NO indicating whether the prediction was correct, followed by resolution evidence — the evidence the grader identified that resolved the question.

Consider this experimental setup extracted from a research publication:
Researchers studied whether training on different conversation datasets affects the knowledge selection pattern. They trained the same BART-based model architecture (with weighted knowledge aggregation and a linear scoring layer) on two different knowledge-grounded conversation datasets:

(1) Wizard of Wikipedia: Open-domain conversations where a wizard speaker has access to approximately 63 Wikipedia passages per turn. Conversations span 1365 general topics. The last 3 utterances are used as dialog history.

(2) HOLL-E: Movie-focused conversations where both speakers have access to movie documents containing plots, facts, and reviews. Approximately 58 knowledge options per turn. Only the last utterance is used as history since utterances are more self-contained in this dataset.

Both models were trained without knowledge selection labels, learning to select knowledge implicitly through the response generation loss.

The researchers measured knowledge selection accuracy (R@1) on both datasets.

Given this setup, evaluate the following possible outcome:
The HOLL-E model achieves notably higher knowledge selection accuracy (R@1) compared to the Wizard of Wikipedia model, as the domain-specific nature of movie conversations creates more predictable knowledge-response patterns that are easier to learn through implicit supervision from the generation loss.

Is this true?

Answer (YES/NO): NO